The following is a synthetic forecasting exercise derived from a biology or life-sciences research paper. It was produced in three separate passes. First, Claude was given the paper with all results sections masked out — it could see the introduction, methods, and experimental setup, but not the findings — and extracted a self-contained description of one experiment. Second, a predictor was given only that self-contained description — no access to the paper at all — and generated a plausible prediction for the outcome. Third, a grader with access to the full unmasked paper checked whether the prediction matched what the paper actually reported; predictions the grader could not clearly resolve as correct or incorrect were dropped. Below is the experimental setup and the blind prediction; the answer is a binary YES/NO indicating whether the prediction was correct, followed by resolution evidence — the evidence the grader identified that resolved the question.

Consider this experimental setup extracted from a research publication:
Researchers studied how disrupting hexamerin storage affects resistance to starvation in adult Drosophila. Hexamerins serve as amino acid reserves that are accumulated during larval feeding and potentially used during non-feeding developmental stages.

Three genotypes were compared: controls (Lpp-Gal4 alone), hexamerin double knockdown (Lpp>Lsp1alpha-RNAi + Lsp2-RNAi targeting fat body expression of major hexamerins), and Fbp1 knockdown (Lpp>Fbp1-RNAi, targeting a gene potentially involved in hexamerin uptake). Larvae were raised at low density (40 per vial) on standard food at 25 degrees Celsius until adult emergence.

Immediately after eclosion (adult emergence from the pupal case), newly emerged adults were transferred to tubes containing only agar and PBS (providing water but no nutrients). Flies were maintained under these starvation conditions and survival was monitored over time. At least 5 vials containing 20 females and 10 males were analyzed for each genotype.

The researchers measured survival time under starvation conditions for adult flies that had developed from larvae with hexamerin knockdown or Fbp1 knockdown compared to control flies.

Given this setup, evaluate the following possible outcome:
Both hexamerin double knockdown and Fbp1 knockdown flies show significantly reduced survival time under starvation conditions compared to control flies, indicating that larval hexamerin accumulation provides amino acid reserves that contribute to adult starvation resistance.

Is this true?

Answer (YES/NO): YES